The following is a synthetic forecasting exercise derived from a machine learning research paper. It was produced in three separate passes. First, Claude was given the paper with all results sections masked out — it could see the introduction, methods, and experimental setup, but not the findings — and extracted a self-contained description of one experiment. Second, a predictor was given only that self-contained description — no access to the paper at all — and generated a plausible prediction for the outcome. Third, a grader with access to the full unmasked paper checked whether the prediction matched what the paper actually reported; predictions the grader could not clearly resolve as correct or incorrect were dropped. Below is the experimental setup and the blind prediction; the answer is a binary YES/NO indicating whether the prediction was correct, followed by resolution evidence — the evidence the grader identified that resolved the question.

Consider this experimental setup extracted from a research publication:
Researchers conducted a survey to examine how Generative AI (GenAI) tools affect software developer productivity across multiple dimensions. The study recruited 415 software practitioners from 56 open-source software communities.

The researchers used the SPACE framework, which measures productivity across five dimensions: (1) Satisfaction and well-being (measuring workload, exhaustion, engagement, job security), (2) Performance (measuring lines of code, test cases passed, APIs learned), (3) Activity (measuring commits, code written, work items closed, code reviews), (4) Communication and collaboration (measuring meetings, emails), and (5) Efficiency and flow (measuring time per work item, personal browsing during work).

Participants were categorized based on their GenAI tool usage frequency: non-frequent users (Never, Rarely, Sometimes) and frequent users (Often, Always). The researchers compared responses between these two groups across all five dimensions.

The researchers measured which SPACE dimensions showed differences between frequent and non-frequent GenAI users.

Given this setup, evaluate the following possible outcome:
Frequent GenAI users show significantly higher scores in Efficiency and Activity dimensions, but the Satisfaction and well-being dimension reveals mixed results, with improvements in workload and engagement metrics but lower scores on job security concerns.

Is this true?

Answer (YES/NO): NO